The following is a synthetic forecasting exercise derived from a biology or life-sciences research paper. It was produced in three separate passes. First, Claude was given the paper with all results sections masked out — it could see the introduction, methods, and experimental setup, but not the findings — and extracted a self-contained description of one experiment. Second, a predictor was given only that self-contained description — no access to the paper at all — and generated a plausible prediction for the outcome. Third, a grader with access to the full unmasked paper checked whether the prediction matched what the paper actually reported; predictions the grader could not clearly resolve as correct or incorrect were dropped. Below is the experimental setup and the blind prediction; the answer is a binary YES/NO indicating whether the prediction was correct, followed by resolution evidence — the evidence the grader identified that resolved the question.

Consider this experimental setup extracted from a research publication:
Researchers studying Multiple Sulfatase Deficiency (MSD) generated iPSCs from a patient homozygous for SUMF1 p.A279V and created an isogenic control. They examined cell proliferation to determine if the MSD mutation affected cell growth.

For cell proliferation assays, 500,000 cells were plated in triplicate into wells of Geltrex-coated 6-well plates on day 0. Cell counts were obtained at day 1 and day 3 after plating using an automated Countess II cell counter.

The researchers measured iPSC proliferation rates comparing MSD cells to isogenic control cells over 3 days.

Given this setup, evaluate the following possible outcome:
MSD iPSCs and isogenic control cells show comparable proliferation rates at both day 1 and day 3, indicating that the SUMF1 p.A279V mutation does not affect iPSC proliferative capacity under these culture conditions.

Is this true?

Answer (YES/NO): NO